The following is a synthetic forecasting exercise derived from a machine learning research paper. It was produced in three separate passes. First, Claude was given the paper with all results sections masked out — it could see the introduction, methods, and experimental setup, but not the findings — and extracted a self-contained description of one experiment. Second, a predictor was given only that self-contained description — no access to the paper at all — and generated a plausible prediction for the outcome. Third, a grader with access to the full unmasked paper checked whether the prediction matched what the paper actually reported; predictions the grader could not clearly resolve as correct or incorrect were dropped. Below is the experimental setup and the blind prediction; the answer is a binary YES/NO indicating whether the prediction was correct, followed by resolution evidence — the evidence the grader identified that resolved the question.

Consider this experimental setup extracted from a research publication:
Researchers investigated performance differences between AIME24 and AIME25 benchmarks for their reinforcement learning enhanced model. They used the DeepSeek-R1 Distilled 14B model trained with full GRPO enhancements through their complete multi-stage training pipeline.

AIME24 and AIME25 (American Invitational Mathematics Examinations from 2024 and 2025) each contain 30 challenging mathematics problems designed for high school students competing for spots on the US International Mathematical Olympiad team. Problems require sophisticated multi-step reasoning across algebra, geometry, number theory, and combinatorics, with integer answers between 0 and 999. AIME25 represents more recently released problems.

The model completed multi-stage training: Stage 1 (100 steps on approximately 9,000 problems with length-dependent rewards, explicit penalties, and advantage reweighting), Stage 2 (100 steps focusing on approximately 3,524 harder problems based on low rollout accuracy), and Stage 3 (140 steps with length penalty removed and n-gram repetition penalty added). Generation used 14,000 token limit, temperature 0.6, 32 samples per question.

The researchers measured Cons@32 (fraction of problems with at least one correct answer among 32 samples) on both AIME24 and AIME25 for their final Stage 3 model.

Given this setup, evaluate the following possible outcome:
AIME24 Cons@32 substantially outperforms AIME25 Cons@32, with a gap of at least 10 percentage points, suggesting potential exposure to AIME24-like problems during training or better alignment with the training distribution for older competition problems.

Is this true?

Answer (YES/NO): YES